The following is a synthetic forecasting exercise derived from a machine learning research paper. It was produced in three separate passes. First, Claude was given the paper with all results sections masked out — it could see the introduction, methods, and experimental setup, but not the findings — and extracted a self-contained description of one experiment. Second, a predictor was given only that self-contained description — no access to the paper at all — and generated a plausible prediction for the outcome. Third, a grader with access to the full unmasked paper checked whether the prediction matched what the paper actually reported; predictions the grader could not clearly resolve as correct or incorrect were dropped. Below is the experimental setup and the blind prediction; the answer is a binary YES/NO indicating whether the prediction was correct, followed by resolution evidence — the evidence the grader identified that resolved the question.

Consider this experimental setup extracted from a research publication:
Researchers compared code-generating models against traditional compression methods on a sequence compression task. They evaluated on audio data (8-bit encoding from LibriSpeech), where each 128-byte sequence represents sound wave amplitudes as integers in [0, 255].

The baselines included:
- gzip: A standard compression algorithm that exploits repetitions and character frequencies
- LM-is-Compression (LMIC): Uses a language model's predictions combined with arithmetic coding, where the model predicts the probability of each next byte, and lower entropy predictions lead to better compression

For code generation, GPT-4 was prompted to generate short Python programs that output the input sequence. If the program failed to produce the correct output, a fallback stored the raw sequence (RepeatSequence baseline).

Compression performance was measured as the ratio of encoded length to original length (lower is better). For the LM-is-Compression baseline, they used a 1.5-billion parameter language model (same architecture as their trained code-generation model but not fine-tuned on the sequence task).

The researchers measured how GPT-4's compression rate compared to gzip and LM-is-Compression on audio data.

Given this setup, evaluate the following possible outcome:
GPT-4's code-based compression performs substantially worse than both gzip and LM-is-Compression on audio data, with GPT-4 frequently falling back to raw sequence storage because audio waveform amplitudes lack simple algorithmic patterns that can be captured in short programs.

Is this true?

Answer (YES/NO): YES